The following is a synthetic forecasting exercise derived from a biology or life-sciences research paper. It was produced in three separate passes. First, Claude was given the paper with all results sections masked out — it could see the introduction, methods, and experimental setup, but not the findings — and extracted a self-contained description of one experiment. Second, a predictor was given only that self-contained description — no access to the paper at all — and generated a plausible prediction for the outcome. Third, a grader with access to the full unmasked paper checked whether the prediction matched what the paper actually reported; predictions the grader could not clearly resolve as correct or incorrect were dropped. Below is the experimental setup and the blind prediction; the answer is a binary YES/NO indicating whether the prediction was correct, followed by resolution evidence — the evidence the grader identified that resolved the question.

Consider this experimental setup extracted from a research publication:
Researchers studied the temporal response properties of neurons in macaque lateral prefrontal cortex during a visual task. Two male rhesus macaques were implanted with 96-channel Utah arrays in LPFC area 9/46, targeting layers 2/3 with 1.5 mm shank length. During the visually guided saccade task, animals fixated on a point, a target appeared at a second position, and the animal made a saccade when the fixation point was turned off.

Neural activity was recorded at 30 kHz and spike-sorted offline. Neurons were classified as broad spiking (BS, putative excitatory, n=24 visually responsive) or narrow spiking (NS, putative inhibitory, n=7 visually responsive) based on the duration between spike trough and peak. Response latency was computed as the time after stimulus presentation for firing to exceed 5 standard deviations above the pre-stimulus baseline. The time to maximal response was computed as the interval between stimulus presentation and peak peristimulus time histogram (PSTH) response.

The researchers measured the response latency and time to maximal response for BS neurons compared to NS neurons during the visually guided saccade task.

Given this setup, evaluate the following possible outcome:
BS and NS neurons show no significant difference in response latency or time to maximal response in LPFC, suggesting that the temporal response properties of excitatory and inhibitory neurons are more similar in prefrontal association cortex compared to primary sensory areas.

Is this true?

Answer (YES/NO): NO